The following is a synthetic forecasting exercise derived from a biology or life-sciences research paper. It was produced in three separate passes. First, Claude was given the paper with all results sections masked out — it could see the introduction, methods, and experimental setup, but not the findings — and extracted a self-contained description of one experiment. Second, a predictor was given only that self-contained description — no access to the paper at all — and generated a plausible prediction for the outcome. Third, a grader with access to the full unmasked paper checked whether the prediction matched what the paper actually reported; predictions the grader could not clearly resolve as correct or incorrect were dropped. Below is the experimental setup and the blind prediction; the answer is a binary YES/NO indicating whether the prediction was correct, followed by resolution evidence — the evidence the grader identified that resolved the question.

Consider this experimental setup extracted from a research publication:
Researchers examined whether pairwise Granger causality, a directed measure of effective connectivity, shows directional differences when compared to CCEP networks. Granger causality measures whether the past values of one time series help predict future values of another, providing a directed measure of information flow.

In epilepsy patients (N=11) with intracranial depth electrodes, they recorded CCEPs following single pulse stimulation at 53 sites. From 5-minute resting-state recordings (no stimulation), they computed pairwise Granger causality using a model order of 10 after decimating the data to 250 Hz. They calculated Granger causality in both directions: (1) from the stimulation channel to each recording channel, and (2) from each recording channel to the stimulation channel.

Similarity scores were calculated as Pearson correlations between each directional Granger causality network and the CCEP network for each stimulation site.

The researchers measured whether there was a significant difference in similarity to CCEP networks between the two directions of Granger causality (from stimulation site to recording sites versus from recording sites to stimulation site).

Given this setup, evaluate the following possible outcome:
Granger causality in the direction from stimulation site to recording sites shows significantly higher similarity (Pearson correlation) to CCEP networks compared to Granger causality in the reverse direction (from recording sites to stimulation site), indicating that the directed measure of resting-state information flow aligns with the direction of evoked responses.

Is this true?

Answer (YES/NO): NO